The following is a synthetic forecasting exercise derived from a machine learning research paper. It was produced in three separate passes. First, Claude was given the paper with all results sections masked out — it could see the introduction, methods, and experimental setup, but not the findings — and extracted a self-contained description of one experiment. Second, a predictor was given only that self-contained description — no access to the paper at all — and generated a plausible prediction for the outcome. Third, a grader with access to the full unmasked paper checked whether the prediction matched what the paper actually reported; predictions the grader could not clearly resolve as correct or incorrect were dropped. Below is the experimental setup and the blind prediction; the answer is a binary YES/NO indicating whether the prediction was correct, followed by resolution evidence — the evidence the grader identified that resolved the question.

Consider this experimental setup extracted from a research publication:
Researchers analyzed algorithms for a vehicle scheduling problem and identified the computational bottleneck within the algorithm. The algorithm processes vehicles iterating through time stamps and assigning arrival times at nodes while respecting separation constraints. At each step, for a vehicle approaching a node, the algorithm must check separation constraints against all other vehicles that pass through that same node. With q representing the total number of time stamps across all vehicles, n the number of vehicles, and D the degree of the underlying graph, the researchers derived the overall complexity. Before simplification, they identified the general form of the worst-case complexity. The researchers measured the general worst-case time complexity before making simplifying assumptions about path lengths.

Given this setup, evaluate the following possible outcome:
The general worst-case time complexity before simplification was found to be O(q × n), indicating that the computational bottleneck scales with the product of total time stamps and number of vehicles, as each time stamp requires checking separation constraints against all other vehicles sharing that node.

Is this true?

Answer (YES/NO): NO